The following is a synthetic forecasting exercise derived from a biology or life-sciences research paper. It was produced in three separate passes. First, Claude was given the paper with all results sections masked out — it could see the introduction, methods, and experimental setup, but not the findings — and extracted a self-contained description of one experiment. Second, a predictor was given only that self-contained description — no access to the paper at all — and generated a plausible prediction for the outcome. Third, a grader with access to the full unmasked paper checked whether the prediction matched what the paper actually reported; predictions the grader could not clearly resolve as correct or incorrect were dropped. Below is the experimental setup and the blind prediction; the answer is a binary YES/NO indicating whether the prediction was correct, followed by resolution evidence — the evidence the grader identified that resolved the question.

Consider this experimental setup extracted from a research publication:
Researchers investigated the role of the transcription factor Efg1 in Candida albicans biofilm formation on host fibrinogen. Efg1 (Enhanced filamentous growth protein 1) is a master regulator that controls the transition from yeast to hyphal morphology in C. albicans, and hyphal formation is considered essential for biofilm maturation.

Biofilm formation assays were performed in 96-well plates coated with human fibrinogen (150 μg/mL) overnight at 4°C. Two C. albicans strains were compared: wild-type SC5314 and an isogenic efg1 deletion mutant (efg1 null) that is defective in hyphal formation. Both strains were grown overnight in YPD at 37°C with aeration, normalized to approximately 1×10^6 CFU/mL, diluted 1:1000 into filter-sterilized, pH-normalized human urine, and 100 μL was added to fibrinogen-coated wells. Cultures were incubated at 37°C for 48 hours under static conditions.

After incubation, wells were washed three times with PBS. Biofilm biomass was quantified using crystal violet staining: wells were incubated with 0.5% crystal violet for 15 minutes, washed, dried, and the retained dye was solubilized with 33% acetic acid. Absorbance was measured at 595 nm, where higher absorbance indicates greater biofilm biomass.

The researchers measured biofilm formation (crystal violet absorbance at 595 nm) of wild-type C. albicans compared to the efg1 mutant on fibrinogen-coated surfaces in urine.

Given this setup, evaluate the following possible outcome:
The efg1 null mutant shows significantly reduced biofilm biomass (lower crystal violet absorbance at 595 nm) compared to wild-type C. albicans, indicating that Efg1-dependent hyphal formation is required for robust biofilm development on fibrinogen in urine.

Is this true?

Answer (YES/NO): YES